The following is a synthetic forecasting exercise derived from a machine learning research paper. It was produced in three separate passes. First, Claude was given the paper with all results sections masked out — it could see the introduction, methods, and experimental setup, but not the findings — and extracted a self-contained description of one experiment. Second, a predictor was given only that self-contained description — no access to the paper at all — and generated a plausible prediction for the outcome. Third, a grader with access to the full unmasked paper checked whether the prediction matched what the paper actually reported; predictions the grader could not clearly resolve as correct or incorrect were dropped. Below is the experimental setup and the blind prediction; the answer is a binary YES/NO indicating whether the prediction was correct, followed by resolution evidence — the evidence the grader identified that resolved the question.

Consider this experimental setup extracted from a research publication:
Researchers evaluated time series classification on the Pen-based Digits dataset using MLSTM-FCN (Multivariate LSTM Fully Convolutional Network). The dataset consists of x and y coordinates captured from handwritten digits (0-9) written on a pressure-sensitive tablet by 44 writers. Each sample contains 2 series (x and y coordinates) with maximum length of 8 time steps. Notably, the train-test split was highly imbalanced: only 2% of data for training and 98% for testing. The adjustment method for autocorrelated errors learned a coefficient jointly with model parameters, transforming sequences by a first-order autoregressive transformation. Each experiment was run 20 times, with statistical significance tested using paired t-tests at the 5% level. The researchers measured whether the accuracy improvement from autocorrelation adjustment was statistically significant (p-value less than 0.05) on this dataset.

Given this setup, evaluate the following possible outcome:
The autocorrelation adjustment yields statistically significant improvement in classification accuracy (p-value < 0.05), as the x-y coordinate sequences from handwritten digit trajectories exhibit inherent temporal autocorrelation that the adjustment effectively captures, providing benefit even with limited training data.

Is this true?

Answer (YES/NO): YES